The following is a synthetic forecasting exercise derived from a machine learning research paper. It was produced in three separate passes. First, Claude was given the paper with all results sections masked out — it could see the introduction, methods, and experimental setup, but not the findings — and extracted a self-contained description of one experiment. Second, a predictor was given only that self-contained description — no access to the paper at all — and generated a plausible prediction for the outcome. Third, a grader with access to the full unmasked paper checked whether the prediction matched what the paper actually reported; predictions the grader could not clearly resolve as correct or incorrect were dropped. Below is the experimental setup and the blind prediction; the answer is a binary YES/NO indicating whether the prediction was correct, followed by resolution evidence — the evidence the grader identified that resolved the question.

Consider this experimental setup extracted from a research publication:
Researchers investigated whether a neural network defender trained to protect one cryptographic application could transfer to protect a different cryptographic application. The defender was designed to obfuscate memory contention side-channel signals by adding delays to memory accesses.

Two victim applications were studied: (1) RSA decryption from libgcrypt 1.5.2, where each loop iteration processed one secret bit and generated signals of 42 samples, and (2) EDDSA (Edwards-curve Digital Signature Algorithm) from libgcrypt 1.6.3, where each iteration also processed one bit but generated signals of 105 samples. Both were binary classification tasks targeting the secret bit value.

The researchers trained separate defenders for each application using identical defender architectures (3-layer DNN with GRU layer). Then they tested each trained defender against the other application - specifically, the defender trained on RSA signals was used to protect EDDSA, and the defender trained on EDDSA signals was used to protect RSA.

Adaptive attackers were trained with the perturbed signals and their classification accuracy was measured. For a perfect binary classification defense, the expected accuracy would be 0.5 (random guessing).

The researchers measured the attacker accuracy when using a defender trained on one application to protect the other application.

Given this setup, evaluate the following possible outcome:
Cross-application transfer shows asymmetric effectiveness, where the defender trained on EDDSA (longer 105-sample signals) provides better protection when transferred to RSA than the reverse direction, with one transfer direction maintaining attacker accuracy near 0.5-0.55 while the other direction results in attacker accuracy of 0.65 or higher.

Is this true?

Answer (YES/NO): NO